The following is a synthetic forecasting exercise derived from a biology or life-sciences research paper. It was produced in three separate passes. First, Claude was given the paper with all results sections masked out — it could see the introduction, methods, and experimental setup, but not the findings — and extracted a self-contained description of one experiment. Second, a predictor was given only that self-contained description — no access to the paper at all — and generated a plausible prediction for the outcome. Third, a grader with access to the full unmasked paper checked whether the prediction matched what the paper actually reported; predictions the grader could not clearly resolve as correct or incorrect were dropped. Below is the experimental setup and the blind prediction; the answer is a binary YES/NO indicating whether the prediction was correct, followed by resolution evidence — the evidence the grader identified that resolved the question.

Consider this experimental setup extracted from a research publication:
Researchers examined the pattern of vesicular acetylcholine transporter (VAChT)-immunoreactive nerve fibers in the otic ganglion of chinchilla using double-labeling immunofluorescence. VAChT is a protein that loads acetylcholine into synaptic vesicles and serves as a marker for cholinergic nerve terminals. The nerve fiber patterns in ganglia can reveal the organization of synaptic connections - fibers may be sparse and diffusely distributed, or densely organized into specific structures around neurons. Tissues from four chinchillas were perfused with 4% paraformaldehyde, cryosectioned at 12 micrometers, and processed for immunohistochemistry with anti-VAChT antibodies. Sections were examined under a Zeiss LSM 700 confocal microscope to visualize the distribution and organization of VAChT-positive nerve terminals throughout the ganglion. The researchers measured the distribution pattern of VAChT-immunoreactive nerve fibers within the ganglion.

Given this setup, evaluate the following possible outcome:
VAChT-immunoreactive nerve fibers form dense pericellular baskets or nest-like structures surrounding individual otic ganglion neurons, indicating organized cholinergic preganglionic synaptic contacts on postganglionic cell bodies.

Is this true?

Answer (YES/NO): YES